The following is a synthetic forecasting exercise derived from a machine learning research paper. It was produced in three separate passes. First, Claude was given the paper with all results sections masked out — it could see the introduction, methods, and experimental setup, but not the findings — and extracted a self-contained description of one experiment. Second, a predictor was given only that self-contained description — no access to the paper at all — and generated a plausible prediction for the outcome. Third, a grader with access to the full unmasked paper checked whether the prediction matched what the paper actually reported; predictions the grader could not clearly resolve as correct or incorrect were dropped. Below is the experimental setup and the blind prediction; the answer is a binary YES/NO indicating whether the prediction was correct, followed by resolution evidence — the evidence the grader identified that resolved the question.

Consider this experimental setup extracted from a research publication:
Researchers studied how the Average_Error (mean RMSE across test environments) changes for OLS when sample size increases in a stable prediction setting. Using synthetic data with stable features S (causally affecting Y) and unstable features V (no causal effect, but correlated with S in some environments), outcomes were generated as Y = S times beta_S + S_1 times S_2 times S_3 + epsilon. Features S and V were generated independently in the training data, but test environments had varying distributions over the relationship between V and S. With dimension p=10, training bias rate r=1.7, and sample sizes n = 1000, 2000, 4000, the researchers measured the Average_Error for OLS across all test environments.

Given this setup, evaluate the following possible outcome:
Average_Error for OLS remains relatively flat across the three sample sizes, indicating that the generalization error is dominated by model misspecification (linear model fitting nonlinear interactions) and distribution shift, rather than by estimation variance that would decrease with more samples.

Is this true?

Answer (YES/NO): NO